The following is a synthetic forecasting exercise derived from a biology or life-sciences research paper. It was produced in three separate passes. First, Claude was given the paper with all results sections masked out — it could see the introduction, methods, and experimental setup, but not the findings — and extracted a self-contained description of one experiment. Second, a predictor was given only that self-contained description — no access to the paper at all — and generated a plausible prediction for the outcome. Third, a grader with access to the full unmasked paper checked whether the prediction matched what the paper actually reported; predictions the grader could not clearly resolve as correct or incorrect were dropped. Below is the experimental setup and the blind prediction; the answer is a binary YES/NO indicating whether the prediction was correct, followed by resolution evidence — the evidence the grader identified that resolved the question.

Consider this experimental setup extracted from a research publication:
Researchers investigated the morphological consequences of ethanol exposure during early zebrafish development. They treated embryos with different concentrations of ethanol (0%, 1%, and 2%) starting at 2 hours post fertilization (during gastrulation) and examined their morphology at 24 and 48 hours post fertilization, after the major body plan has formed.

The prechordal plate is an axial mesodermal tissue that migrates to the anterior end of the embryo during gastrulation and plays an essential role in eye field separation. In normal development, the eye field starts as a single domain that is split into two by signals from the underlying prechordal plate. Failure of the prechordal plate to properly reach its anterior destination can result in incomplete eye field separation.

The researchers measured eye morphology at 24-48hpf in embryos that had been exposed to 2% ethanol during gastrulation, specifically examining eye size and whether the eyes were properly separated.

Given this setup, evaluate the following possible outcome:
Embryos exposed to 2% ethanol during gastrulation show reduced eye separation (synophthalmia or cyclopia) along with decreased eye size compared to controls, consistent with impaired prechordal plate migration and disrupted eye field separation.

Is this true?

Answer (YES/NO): YES